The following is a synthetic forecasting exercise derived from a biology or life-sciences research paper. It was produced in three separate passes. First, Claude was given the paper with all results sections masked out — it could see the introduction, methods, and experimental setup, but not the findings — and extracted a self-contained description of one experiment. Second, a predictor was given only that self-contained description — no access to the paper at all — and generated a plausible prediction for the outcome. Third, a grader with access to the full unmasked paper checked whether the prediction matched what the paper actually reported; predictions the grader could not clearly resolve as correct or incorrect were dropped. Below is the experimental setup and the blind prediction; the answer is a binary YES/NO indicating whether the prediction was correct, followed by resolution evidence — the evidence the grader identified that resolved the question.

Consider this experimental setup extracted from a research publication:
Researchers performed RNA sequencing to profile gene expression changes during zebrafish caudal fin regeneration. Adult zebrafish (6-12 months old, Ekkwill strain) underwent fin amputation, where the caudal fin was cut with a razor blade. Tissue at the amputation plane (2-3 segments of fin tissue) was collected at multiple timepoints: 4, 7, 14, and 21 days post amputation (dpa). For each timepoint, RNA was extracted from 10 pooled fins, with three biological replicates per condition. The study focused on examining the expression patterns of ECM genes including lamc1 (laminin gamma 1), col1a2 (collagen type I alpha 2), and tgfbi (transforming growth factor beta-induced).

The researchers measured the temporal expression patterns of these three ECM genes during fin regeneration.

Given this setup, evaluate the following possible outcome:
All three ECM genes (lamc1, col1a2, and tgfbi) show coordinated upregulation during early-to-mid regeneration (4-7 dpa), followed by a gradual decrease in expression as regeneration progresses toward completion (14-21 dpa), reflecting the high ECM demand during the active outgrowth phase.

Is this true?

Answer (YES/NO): NO